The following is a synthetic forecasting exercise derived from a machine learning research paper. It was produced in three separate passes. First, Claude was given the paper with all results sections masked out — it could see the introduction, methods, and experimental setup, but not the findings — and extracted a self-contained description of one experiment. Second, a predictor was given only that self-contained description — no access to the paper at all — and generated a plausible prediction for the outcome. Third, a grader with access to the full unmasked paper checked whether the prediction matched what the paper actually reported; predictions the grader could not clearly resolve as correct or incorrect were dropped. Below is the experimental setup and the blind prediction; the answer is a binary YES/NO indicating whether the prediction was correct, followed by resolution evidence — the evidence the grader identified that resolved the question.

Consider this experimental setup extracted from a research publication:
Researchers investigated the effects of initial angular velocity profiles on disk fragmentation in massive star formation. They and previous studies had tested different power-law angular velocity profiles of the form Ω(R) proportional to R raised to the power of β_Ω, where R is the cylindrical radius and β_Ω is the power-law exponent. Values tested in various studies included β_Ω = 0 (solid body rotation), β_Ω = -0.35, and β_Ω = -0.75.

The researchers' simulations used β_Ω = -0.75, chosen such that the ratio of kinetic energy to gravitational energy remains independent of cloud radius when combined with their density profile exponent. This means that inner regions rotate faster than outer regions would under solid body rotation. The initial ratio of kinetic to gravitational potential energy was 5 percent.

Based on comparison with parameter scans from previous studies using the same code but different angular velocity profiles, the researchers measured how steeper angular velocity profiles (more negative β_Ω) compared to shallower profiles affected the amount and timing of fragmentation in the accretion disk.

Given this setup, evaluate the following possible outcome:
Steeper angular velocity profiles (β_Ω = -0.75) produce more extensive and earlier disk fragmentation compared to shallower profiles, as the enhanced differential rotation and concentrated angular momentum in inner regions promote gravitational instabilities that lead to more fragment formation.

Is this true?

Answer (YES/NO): YES